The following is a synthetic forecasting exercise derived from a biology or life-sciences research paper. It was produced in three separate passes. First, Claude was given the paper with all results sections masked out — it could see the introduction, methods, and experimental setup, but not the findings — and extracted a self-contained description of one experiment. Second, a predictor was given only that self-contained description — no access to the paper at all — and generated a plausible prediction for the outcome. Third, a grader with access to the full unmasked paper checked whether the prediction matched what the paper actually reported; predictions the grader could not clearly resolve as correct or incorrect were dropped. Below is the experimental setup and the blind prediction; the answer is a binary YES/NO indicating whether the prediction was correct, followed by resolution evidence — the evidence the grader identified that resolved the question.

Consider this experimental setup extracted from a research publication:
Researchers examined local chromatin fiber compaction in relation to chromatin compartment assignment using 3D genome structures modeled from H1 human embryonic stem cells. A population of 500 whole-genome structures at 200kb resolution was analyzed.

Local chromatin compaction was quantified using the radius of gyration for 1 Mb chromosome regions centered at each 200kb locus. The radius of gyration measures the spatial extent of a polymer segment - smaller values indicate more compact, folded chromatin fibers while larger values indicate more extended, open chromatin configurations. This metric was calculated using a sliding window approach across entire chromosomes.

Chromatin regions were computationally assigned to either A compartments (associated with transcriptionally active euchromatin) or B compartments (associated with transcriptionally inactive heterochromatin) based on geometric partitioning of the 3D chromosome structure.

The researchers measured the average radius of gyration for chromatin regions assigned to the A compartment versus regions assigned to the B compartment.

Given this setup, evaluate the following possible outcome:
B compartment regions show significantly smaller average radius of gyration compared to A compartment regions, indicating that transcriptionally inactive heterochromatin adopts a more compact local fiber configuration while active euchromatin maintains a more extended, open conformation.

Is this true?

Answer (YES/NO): YES